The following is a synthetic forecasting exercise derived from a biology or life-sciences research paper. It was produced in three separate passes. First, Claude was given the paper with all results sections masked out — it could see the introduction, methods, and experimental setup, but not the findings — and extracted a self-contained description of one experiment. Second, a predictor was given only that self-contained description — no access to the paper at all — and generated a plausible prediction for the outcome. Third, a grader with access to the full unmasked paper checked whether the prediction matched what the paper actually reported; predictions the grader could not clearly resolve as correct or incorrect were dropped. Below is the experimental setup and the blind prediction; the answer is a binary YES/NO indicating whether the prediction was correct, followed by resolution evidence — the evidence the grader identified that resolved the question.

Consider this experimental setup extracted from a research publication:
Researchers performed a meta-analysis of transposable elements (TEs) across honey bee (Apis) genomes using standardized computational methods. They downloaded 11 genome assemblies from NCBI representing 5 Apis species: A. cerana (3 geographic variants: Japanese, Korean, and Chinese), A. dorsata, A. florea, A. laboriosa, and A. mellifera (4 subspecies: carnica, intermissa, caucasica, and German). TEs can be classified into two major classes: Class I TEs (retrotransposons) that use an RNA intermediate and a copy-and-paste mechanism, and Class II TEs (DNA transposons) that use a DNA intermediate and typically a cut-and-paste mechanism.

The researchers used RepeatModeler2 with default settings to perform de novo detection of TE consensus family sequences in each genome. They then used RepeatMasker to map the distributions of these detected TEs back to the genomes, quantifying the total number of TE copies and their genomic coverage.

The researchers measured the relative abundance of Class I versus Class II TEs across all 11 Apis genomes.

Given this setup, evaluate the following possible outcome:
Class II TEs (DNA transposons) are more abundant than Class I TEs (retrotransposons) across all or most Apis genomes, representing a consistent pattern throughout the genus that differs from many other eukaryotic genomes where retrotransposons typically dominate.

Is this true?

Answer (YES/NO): YES